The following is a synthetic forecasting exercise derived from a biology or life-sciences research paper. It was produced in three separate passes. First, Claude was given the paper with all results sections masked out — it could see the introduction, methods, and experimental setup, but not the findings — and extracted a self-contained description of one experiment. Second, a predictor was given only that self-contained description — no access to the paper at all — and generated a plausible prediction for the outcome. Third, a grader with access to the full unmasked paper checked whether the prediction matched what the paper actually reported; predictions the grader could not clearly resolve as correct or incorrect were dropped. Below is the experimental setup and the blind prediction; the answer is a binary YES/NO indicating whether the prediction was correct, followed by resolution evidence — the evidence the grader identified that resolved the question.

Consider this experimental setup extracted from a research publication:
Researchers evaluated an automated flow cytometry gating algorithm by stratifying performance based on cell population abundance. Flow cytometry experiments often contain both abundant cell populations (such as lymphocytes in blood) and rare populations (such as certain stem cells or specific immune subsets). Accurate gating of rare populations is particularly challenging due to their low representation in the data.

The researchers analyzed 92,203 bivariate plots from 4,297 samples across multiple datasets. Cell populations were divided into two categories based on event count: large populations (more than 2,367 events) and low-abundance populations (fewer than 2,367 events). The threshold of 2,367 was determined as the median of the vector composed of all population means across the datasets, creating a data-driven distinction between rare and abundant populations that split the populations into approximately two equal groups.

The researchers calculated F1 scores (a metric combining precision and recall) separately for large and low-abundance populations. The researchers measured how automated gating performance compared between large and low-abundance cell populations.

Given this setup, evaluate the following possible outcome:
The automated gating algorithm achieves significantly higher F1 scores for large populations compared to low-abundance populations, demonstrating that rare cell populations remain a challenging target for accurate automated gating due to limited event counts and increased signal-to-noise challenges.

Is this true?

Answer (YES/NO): YES